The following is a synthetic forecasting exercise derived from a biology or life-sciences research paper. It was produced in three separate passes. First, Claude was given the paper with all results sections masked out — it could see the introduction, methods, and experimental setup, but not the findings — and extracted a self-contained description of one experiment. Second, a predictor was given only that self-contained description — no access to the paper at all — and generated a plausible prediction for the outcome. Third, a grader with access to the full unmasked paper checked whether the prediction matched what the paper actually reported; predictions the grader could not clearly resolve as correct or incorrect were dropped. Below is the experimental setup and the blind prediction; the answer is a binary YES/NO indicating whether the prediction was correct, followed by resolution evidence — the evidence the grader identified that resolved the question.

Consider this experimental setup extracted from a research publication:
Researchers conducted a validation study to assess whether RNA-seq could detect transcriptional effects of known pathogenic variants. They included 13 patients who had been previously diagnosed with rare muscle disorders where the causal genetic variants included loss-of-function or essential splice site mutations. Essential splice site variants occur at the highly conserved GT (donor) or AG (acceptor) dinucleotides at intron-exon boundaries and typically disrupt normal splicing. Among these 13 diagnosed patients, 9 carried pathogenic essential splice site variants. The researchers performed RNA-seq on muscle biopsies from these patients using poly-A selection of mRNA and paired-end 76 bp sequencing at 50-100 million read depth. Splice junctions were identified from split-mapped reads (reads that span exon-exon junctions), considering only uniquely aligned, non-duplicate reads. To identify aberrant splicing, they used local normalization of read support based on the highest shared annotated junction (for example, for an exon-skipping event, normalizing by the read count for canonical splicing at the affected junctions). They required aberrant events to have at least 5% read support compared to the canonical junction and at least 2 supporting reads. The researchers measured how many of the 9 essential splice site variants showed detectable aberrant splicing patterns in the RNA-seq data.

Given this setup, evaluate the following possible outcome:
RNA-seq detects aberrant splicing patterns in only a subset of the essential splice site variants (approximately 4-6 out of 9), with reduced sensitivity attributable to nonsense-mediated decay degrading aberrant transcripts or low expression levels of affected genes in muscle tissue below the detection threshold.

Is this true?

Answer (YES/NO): NO